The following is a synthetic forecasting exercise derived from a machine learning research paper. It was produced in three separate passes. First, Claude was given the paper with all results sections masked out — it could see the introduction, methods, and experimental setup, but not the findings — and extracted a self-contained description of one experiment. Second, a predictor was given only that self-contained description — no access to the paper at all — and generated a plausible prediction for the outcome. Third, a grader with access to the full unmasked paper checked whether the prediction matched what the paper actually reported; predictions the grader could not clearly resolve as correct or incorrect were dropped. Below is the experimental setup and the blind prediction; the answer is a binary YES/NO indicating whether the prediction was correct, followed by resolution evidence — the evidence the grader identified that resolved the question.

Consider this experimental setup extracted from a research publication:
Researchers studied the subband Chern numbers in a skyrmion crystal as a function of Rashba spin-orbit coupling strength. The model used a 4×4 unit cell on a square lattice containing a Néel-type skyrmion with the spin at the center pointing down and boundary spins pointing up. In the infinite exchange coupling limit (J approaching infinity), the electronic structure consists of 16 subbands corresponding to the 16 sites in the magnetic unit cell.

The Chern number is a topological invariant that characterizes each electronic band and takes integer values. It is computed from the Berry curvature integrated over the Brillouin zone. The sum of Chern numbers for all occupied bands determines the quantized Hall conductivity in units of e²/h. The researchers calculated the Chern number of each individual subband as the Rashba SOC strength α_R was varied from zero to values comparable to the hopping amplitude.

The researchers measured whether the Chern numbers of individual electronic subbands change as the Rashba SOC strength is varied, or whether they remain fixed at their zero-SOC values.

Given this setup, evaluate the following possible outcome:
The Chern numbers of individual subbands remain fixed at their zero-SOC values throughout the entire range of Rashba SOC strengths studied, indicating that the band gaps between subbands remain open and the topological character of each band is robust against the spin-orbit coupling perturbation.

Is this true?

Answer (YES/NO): NO